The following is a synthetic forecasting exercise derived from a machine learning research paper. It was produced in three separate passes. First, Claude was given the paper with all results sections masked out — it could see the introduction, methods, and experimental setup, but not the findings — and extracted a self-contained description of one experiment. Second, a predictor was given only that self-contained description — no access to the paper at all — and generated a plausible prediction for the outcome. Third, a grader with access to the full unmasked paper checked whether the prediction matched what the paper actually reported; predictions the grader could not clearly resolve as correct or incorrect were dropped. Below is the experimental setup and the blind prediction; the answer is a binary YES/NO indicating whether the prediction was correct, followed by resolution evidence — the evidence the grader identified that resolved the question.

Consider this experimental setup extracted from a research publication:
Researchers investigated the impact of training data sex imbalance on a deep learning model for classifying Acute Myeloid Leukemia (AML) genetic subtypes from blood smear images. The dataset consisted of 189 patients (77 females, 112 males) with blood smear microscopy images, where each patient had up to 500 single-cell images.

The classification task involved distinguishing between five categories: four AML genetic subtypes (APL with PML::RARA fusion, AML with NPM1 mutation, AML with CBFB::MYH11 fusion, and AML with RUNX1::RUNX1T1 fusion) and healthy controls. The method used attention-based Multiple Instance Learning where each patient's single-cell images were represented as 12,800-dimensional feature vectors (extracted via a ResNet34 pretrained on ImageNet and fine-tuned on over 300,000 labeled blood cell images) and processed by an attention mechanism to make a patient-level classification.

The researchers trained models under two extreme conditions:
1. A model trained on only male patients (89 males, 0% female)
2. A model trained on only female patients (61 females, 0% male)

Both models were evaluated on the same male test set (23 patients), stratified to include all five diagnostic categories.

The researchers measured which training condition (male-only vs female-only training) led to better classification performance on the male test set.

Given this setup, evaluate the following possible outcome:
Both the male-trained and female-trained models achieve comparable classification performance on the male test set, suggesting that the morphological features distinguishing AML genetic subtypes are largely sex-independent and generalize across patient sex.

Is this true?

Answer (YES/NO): NO